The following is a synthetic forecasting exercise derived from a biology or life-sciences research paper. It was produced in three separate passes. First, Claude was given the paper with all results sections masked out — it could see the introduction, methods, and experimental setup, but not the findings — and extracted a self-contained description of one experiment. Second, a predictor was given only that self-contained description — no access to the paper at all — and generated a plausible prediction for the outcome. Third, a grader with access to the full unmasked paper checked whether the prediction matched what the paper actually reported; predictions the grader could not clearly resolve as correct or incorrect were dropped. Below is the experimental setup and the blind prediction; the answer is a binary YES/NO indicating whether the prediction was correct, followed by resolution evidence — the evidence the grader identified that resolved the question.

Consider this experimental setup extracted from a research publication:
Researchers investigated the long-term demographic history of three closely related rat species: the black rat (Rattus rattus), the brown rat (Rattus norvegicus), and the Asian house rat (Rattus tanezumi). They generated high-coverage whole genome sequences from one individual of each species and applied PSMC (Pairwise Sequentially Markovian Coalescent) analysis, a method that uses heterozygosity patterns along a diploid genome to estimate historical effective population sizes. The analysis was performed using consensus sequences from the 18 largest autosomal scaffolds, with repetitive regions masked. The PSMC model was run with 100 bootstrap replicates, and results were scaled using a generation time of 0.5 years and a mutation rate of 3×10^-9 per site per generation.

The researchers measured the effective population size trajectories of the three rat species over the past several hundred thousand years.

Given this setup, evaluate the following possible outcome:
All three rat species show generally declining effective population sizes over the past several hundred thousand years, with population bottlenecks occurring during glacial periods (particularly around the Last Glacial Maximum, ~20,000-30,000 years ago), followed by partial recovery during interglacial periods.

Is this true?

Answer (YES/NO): NO